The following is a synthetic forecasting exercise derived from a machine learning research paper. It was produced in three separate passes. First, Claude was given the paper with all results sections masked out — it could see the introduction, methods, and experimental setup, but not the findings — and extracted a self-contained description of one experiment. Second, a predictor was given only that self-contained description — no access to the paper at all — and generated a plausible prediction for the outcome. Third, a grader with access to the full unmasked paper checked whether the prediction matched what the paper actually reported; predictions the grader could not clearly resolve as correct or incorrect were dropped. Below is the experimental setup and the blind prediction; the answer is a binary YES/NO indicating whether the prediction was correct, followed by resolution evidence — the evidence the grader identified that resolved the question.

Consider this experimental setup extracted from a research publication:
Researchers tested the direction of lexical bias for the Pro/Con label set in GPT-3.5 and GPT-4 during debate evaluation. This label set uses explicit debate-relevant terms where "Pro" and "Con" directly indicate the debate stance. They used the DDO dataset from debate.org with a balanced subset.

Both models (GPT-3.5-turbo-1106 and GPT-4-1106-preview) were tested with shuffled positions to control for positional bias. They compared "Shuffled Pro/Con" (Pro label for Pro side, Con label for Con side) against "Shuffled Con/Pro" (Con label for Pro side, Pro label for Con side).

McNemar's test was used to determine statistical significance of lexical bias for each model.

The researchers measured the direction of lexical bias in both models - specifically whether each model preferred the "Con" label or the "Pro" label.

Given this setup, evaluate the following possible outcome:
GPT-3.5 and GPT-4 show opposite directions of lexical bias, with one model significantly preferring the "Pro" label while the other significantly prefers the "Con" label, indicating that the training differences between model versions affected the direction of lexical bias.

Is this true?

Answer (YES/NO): NO